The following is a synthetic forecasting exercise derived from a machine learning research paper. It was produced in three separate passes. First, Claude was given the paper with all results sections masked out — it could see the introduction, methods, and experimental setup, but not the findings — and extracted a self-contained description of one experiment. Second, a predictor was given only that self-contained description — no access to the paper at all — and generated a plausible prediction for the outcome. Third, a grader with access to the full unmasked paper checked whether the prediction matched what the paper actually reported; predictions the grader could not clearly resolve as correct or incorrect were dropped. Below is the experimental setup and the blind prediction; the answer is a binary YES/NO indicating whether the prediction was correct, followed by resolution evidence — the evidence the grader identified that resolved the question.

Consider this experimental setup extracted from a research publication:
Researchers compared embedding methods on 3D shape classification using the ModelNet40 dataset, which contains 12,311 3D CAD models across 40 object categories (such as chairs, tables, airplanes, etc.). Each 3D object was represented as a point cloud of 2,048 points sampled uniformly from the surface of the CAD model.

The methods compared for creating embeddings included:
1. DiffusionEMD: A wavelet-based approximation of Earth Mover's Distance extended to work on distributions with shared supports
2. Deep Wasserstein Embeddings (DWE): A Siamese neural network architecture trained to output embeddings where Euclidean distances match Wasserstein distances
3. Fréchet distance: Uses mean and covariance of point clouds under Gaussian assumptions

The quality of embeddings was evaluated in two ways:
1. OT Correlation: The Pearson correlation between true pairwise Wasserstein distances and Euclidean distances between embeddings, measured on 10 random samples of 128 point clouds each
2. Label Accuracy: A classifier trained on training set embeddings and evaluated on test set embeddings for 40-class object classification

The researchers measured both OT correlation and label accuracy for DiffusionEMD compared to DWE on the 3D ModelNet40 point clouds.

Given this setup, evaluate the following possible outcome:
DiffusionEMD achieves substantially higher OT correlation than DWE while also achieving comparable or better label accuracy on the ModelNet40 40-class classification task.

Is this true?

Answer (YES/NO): NO